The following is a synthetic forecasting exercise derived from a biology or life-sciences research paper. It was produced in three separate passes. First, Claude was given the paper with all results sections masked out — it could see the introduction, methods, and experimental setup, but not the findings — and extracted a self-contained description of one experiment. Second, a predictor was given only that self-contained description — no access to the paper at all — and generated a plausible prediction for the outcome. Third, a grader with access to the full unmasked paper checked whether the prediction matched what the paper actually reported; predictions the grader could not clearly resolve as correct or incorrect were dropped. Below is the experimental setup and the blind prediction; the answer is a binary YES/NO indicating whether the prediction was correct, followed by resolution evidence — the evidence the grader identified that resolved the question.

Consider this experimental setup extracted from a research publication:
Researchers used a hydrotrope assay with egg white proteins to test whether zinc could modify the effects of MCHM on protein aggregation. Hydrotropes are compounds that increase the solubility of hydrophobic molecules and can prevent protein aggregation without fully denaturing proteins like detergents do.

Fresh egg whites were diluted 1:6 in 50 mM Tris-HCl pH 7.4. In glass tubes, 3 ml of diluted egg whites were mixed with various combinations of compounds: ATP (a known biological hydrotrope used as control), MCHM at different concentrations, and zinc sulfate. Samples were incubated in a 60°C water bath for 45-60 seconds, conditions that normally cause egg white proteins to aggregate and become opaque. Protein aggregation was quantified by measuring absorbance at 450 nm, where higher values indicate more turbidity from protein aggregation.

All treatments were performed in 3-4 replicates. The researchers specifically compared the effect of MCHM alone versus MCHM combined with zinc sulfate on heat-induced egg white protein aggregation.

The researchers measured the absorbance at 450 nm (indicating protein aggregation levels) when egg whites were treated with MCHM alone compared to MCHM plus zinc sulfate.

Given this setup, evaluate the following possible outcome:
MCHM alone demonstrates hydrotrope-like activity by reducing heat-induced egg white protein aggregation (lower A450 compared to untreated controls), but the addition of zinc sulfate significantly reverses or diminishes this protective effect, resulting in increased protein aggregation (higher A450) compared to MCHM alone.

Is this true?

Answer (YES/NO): YES